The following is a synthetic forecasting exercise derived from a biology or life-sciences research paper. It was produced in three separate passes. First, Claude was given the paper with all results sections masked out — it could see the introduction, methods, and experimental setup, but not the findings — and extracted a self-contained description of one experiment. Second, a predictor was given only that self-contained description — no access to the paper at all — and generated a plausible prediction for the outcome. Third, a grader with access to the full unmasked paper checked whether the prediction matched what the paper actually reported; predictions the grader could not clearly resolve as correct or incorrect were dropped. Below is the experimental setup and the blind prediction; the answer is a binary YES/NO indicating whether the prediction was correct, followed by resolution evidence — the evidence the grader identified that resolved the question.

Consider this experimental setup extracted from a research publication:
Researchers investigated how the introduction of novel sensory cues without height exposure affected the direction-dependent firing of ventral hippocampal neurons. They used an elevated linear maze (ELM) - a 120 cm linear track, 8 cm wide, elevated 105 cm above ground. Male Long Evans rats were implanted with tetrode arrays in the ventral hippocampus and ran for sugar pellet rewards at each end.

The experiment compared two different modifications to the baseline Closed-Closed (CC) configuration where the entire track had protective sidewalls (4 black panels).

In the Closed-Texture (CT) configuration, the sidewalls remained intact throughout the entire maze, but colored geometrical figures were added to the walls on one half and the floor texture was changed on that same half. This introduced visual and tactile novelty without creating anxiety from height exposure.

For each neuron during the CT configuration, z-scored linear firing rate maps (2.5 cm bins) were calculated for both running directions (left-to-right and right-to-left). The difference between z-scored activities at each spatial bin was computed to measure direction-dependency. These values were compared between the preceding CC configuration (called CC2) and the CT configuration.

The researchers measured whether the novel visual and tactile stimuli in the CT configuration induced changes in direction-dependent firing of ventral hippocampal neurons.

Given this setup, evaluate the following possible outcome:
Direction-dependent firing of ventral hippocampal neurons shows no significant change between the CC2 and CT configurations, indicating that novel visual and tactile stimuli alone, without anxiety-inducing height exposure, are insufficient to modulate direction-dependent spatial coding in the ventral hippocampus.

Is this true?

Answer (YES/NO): YES